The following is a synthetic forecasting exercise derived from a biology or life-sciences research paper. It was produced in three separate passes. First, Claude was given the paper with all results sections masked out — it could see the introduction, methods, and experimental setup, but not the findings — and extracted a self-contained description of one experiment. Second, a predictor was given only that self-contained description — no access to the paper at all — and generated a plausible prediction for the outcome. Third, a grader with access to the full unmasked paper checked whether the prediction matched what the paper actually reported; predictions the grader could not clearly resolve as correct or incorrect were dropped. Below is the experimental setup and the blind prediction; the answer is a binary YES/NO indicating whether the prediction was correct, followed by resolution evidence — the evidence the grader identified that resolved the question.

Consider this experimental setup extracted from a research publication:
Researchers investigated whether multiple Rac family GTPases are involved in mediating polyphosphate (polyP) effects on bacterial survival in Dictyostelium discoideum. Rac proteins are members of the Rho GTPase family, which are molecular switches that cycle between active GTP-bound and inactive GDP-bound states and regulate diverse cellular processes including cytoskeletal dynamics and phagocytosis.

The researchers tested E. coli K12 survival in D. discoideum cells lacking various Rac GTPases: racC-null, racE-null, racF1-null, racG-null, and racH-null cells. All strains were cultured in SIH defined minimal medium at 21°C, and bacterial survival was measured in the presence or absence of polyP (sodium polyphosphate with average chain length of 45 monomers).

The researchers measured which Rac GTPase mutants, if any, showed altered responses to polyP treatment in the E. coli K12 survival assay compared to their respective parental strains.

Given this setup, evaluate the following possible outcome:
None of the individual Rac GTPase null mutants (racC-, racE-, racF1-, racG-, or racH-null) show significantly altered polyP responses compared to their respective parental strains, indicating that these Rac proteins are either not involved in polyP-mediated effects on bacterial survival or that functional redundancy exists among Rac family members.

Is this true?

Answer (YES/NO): NO